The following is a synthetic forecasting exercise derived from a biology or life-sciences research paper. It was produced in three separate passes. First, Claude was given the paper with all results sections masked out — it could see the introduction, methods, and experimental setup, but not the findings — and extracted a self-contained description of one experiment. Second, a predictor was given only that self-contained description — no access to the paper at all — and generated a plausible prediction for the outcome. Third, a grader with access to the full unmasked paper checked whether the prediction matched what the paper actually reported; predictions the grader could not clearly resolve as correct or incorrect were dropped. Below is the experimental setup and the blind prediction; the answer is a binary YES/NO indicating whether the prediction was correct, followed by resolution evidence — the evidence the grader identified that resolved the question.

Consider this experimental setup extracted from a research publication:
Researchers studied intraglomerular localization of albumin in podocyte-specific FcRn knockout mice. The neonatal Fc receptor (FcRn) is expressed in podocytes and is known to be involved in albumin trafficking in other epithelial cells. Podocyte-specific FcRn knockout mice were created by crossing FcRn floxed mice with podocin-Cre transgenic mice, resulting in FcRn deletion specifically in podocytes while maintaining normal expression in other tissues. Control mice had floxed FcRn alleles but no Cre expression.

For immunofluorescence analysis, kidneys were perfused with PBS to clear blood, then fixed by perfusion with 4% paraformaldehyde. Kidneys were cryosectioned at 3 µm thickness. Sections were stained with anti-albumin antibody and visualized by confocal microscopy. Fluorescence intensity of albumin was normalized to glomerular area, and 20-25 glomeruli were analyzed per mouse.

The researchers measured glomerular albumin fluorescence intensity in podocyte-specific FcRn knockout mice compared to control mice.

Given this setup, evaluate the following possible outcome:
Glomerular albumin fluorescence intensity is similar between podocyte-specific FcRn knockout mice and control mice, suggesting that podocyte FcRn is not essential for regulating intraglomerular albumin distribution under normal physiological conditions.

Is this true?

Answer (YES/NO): YES